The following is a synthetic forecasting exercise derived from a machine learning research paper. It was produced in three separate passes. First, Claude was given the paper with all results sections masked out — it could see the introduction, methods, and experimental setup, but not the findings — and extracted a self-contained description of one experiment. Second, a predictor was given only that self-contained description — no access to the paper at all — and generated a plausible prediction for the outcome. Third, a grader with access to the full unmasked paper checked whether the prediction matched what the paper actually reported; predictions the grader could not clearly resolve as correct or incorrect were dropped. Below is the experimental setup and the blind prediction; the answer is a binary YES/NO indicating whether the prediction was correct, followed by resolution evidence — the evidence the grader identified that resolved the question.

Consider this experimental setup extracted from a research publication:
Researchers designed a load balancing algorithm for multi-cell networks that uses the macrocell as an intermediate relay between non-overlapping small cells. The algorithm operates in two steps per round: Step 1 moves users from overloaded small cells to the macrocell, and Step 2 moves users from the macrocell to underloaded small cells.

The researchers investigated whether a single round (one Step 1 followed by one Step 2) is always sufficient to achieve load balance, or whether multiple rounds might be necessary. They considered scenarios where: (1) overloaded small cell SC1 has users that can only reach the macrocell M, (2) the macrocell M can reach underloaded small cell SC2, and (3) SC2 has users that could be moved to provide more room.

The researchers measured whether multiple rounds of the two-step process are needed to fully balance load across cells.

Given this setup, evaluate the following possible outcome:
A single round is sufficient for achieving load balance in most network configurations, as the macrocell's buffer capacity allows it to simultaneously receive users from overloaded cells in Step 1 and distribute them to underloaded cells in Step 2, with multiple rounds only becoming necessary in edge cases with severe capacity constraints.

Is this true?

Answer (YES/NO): NO